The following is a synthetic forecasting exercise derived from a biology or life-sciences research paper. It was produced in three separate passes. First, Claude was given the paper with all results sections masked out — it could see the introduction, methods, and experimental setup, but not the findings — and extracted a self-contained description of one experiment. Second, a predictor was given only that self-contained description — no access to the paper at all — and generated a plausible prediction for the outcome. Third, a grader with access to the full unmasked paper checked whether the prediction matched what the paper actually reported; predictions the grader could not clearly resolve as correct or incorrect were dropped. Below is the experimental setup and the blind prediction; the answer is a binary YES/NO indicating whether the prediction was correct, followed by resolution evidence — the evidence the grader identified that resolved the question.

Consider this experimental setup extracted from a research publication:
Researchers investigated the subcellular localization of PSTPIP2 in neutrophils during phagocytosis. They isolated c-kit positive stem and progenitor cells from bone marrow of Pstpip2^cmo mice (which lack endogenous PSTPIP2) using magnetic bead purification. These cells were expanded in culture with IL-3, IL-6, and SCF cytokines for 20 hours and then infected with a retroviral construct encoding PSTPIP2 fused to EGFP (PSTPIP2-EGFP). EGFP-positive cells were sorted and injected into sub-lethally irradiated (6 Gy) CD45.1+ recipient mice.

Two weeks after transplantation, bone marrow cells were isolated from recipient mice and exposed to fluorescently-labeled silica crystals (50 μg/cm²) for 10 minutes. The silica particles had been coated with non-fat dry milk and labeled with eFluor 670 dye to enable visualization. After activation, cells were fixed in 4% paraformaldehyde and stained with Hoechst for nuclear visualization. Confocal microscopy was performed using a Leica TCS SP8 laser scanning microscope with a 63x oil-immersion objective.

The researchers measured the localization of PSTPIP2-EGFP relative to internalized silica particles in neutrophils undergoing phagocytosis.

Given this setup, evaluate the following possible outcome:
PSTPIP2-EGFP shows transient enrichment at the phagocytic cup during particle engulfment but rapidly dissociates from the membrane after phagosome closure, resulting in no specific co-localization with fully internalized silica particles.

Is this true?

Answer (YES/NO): NO